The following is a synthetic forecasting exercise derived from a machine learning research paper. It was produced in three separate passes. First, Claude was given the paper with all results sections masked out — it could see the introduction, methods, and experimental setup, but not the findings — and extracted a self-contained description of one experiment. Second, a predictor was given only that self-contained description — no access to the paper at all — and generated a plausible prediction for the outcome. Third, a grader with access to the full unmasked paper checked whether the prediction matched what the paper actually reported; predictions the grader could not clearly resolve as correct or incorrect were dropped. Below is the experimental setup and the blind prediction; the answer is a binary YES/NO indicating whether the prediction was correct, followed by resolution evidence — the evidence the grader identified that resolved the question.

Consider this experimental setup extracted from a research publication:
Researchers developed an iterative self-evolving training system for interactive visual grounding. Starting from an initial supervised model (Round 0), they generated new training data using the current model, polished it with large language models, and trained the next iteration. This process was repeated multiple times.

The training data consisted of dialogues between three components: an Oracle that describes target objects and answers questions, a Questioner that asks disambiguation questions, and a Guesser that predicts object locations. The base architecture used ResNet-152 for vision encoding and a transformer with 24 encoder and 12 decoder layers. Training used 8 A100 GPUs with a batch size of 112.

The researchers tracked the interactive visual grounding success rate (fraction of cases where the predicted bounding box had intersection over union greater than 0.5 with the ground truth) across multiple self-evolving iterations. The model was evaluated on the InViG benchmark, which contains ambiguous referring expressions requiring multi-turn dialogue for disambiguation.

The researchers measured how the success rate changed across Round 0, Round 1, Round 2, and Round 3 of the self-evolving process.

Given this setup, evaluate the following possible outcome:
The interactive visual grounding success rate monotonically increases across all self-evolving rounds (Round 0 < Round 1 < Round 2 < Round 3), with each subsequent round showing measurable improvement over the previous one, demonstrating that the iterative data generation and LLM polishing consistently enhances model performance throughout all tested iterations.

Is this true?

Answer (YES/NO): NO